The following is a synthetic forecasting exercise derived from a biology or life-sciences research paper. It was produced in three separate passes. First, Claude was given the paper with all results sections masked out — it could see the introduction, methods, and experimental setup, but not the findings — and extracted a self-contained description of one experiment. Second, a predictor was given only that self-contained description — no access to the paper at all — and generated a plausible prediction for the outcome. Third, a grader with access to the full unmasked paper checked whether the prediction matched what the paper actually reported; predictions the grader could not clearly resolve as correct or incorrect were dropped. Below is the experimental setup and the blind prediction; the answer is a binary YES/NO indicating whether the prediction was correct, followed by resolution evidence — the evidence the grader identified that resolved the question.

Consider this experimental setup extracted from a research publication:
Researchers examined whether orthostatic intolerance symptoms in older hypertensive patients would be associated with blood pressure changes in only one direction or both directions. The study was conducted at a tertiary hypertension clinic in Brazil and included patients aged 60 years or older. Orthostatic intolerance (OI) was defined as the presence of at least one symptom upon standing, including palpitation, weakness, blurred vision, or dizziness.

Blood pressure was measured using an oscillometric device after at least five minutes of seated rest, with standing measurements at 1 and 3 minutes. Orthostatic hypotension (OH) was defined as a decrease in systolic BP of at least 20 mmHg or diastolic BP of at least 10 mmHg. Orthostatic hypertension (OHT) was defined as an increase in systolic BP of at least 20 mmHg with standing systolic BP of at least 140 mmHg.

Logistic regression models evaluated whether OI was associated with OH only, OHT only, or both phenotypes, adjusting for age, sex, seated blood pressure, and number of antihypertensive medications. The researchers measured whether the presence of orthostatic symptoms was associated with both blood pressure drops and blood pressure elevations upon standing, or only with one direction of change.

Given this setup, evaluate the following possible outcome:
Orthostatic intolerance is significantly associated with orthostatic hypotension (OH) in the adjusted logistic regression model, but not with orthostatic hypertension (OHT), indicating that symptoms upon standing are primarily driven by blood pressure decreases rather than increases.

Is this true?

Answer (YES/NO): NO